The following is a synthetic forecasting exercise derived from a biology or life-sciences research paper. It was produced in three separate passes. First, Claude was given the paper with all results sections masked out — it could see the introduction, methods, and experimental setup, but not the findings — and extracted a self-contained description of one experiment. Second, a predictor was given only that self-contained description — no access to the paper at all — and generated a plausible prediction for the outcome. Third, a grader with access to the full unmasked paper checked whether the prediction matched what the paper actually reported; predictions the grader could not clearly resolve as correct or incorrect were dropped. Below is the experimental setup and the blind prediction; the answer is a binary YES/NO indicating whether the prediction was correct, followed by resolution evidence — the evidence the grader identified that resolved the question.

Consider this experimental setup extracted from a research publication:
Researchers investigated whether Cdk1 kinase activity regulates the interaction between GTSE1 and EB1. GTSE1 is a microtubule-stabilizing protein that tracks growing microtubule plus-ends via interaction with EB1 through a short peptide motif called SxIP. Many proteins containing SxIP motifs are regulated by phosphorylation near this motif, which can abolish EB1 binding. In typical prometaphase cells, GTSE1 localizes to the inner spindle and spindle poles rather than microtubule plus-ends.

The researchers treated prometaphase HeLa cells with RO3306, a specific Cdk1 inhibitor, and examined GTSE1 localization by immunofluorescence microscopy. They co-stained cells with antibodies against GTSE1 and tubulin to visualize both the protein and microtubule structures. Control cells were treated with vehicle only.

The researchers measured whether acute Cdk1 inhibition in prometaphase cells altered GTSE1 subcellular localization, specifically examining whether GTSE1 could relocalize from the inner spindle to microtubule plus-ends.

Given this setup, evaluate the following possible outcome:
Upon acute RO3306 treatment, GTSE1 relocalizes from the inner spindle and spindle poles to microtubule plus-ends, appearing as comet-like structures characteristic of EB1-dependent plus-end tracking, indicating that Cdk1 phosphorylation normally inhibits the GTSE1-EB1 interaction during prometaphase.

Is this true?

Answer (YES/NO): YES